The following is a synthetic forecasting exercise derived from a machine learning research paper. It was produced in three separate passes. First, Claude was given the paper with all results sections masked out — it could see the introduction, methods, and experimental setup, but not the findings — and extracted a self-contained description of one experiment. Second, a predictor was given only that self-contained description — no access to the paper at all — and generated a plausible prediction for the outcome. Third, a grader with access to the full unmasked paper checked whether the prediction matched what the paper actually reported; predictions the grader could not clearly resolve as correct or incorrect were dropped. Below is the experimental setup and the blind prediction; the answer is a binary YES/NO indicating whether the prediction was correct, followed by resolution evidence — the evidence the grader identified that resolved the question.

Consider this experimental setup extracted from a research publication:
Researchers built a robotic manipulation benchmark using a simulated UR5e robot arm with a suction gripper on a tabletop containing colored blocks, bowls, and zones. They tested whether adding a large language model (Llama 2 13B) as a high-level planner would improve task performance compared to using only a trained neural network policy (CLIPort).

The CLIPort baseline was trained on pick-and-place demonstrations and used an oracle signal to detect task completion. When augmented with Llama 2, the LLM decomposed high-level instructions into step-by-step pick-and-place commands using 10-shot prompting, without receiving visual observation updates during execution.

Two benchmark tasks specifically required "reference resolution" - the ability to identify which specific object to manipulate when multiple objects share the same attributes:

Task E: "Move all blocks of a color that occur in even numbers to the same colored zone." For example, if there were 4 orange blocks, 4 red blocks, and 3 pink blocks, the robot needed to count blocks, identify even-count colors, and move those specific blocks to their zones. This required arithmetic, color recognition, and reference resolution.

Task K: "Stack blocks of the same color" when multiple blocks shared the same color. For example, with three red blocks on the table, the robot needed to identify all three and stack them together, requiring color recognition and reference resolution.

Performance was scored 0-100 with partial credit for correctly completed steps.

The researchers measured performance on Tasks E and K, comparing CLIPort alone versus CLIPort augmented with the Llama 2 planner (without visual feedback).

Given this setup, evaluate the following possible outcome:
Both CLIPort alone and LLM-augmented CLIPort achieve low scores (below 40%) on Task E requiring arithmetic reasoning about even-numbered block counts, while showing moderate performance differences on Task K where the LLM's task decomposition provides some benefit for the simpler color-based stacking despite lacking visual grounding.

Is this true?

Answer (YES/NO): NO